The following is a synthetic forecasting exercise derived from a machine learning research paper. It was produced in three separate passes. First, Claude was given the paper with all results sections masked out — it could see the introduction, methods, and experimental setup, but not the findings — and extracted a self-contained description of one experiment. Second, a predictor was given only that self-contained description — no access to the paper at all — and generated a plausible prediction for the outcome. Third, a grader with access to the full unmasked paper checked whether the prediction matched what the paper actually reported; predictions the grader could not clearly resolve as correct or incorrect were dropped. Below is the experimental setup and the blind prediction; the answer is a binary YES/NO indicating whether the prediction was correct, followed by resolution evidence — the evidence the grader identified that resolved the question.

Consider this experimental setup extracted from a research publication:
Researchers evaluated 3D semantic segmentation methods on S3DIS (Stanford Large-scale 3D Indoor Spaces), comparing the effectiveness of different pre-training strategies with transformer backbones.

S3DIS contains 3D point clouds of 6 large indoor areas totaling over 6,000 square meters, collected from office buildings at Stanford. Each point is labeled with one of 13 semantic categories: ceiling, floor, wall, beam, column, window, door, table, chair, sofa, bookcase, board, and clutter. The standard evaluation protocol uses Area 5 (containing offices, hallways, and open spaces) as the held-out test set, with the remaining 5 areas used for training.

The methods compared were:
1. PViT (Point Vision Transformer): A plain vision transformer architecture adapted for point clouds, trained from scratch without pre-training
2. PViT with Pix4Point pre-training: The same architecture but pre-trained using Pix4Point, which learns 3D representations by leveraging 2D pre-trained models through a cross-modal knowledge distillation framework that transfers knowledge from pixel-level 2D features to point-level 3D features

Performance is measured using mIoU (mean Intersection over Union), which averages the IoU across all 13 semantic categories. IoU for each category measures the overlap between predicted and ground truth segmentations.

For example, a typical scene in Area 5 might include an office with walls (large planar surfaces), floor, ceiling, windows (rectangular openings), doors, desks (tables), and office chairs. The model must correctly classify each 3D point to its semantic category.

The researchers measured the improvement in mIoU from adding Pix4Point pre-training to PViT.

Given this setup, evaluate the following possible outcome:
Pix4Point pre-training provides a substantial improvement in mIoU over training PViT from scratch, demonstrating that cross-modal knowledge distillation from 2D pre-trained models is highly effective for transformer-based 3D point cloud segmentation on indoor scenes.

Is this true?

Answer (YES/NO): YES